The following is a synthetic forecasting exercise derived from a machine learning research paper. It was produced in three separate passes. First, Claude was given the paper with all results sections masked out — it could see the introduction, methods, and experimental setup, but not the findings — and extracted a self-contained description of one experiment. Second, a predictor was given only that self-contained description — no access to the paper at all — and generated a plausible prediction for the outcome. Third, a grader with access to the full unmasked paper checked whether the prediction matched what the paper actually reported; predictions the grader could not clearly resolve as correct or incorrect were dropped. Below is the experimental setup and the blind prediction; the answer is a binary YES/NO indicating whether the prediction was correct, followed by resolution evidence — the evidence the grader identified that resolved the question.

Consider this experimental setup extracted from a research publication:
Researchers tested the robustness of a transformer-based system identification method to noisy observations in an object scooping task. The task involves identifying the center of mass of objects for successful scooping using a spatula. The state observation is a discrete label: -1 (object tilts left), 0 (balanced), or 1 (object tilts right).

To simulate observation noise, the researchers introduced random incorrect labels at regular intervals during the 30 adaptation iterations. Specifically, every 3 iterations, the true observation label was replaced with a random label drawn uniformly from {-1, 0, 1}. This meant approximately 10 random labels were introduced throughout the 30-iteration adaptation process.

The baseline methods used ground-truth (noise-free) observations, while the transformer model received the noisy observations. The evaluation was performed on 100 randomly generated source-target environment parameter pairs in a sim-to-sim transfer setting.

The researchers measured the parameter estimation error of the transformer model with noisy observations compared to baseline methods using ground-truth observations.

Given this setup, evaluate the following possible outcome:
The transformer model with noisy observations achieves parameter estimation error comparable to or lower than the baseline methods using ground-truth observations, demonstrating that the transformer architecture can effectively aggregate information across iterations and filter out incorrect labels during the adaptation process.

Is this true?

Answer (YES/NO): YES